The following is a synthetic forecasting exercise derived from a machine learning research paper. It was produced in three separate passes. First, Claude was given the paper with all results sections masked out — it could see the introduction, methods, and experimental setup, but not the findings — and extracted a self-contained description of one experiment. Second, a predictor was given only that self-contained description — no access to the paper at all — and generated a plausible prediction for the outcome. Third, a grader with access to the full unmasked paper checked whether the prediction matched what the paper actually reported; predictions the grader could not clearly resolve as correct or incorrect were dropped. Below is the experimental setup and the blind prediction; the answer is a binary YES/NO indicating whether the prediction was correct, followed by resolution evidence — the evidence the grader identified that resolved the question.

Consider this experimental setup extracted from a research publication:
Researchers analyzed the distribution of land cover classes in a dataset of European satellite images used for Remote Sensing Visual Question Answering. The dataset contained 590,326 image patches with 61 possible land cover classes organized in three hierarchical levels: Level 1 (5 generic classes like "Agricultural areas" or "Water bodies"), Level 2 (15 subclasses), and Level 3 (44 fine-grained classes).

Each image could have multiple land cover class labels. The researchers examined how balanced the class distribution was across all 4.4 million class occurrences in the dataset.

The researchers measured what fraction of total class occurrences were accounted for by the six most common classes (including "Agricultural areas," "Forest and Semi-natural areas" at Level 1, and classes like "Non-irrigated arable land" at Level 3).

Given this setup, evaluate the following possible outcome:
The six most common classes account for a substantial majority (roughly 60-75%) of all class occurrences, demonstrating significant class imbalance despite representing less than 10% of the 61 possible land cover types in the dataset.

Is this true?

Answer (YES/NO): NO